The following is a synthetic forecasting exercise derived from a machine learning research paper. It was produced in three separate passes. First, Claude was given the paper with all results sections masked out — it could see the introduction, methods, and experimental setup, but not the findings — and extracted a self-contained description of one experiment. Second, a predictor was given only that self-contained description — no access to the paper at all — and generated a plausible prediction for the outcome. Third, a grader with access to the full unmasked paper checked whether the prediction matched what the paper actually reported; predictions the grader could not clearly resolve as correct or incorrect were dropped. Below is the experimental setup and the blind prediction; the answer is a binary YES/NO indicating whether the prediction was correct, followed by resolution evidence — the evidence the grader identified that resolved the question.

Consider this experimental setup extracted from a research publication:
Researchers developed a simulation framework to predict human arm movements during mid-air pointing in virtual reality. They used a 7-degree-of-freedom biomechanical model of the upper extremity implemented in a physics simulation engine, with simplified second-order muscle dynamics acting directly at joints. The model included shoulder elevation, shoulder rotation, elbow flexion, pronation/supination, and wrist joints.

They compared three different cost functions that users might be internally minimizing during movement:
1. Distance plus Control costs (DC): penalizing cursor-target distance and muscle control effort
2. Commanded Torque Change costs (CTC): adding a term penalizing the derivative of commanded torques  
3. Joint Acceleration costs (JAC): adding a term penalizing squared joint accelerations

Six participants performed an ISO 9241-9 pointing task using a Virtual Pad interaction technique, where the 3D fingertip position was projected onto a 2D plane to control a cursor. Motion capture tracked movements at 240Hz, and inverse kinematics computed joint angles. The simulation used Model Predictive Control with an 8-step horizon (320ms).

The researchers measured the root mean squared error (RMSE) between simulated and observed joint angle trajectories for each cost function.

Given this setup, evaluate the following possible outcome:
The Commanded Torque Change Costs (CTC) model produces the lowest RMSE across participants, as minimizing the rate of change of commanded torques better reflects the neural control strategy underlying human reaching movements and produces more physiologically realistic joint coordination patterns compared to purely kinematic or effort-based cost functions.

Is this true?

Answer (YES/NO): NO